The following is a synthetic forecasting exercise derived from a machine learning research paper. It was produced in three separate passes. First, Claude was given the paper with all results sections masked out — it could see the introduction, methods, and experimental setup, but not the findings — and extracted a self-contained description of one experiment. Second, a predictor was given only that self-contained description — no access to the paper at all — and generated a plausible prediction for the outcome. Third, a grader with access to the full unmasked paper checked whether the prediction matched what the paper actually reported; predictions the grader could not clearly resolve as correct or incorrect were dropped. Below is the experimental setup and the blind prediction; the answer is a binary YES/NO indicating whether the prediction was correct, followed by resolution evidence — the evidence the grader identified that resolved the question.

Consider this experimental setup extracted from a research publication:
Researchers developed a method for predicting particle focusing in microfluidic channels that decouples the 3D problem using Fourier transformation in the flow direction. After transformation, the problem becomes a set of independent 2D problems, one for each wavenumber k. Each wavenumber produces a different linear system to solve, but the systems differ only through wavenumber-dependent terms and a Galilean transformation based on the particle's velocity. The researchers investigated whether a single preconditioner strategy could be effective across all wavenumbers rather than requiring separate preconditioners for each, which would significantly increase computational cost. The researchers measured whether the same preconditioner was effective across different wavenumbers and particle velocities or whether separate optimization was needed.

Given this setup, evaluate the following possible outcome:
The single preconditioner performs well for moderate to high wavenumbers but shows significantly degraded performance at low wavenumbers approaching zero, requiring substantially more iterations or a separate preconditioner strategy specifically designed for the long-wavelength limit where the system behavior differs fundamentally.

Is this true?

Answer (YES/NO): NO